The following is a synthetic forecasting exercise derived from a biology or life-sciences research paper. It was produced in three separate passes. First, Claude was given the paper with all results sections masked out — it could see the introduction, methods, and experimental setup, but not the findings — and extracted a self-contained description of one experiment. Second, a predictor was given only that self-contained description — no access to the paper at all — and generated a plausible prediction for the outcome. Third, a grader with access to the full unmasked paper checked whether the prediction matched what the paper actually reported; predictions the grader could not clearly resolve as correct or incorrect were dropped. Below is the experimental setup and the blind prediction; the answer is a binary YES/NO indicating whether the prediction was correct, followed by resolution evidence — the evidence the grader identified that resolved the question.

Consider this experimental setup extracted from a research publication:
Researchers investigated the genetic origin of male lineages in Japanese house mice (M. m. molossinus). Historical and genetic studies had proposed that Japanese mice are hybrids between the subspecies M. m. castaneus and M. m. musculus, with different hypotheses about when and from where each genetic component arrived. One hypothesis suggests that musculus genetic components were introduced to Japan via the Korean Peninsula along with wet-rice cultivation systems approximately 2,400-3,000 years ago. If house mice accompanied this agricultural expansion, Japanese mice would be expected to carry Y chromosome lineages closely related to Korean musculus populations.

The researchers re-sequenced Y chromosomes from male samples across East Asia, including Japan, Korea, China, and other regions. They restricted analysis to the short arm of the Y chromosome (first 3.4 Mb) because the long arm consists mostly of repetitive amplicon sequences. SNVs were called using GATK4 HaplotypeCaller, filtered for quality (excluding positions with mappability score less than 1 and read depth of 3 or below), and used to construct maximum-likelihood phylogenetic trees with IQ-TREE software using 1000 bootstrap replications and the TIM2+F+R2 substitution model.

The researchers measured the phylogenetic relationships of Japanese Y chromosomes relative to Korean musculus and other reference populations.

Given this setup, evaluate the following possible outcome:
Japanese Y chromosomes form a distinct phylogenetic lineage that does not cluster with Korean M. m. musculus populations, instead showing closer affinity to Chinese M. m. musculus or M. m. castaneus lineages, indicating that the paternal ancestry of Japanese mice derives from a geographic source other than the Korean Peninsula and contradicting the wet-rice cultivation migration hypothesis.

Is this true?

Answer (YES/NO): NO